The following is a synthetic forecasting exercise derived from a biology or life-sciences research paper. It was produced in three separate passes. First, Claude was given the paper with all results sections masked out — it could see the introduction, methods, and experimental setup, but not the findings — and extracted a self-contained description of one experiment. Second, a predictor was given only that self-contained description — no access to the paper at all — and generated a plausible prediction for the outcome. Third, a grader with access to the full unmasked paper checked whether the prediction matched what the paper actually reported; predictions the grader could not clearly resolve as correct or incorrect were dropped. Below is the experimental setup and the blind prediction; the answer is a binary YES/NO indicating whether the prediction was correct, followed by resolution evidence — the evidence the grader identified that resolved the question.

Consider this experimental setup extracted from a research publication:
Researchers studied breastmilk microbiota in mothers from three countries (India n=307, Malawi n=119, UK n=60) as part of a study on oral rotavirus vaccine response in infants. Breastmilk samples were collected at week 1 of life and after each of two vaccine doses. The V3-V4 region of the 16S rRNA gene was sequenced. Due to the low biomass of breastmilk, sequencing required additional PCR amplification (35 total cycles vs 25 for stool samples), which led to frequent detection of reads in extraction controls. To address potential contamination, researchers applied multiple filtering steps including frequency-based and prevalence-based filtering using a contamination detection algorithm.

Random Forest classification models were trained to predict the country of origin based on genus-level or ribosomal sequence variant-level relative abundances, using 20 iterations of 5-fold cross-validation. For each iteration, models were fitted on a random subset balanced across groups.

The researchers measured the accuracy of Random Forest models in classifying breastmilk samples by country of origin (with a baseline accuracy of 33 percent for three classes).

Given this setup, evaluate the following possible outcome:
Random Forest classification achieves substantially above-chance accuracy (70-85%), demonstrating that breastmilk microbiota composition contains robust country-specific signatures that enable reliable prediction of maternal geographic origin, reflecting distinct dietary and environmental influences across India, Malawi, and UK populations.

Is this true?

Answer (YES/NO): NO